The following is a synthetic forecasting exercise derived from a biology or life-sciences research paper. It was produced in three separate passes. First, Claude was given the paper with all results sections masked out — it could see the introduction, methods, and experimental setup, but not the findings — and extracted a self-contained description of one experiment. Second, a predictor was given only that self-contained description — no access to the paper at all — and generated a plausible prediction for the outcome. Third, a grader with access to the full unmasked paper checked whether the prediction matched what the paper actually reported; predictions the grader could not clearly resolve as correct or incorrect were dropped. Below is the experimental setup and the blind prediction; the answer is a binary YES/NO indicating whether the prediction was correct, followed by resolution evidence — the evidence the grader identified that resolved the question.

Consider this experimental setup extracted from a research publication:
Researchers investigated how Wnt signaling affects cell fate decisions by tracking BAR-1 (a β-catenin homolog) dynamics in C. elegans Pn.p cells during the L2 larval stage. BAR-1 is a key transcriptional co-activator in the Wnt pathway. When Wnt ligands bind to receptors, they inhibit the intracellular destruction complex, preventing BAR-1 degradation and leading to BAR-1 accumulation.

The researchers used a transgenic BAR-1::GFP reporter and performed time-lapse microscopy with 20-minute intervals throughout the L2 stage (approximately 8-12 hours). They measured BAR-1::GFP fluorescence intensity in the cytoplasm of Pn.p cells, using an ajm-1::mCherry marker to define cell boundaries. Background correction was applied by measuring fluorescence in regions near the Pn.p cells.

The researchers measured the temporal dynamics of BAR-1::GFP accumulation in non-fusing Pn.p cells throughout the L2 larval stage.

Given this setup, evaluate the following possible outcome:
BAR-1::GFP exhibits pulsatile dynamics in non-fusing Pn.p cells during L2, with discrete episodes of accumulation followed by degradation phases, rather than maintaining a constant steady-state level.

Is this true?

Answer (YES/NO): YES